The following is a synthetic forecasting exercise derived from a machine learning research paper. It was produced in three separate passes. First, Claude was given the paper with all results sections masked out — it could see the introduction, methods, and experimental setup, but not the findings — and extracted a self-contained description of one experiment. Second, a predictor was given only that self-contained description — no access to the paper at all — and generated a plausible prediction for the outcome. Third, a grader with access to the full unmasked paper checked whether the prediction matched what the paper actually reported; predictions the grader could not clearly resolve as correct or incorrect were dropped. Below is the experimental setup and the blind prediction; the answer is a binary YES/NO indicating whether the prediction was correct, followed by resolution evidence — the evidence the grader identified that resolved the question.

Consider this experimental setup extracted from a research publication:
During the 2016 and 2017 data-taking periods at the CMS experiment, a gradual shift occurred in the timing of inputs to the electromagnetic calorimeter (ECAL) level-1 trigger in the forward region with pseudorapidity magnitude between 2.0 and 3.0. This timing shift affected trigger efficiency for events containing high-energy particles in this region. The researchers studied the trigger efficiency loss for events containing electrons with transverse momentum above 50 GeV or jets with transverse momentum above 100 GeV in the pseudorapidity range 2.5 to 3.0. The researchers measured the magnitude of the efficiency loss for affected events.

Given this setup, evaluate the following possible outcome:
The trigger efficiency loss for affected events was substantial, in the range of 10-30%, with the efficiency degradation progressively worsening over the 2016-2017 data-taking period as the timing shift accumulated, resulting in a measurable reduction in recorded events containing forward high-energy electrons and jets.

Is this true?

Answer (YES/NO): NO